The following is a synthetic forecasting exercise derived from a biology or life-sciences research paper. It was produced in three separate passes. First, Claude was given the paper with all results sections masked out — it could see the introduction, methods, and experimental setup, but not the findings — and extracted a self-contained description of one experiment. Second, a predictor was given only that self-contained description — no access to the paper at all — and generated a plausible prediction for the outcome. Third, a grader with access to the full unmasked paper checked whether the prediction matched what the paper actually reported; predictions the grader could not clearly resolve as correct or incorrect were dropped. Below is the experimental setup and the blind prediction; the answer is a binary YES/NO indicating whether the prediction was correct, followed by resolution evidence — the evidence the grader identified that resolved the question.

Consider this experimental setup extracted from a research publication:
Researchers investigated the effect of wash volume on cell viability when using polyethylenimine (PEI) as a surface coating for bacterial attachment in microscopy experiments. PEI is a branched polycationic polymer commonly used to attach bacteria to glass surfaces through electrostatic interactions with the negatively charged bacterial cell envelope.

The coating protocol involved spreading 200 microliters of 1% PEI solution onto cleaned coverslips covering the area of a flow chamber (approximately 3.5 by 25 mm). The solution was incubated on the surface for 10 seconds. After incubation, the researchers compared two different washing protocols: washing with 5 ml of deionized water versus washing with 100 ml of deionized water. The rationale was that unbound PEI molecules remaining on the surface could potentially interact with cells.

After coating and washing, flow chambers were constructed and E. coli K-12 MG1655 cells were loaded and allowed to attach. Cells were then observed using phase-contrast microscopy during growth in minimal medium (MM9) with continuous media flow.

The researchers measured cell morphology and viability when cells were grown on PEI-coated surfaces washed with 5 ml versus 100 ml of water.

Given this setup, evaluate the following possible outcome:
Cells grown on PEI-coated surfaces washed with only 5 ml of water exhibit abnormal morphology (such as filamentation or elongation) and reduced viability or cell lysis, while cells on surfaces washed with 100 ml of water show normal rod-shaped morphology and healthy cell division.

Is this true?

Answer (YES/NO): NO